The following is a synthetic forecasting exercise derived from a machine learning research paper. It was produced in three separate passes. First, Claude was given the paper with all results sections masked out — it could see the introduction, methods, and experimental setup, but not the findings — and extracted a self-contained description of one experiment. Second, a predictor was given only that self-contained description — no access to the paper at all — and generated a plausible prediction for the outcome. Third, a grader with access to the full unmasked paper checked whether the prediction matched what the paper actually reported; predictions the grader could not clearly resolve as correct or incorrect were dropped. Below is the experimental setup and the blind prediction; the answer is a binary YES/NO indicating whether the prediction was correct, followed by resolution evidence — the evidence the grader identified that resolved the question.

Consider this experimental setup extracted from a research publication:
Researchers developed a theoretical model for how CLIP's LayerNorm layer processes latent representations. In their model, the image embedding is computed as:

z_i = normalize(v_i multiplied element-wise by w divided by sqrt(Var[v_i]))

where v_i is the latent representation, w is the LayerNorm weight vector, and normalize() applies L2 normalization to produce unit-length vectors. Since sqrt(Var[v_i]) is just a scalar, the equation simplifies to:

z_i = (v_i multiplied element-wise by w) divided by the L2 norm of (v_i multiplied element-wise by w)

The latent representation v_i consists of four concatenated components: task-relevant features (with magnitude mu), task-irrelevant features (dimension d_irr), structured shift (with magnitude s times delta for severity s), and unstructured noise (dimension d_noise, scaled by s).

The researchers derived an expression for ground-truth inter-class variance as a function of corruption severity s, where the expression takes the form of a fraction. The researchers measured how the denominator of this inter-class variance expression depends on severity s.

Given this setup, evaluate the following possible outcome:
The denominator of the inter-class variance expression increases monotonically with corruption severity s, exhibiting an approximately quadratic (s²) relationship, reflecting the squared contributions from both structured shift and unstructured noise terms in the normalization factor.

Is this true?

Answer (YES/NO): YES